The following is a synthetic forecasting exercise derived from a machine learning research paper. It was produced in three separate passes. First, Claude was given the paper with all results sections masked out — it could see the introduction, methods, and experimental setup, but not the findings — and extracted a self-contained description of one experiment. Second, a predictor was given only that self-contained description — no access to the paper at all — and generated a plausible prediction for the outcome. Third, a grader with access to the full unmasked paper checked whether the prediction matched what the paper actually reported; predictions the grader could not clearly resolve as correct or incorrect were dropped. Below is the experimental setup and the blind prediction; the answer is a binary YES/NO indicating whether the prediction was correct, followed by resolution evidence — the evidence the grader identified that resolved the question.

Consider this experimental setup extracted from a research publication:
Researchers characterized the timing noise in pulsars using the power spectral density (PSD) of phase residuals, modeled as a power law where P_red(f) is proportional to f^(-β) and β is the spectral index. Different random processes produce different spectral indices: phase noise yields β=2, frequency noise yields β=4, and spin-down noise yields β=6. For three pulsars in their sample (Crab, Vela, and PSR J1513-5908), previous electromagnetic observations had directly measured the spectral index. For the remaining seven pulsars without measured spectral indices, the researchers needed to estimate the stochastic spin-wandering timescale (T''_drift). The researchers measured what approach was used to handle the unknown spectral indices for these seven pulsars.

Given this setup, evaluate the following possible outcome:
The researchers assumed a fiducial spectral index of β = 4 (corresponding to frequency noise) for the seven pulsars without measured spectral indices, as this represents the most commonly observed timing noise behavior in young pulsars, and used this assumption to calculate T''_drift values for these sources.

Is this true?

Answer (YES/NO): NO